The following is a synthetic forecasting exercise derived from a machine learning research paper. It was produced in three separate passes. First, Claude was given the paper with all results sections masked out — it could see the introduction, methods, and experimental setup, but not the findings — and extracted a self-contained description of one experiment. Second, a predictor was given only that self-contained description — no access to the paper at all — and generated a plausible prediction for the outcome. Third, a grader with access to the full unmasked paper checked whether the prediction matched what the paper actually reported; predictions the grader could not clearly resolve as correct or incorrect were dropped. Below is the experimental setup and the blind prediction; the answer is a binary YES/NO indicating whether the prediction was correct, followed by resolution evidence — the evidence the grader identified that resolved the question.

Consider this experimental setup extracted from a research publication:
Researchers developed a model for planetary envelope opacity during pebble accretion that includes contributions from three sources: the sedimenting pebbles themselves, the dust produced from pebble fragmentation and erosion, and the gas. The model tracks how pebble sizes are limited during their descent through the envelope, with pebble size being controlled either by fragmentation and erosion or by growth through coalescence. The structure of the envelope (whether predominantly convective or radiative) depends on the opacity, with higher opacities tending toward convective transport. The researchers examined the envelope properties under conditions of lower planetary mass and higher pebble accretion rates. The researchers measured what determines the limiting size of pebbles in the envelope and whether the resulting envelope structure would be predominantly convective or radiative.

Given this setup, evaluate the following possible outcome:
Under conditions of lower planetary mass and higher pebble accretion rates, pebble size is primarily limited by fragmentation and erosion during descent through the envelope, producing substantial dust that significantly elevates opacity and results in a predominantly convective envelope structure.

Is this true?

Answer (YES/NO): YES